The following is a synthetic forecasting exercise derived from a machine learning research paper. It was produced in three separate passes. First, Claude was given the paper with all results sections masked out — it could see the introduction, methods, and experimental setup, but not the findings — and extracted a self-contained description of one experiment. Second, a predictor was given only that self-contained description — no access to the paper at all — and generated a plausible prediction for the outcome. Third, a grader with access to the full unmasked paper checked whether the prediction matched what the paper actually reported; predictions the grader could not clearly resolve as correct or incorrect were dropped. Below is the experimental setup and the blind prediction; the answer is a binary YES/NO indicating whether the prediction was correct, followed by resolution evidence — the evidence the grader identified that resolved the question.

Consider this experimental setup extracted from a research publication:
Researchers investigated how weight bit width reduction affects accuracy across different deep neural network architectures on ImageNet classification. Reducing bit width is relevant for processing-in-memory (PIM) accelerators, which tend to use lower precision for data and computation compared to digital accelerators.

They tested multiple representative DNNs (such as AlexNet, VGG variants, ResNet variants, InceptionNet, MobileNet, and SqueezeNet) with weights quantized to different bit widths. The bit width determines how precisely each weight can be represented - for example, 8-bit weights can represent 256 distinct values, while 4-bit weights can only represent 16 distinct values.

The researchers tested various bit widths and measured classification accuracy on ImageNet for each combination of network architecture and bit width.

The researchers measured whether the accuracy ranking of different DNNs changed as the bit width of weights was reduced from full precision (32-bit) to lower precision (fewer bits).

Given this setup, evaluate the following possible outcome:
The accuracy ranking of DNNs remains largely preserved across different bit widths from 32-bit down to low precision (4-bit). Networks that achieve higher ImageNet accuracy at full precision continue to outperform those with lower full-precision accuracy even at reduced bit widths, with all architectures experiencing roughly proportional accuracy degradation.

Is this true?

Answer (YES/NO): NO